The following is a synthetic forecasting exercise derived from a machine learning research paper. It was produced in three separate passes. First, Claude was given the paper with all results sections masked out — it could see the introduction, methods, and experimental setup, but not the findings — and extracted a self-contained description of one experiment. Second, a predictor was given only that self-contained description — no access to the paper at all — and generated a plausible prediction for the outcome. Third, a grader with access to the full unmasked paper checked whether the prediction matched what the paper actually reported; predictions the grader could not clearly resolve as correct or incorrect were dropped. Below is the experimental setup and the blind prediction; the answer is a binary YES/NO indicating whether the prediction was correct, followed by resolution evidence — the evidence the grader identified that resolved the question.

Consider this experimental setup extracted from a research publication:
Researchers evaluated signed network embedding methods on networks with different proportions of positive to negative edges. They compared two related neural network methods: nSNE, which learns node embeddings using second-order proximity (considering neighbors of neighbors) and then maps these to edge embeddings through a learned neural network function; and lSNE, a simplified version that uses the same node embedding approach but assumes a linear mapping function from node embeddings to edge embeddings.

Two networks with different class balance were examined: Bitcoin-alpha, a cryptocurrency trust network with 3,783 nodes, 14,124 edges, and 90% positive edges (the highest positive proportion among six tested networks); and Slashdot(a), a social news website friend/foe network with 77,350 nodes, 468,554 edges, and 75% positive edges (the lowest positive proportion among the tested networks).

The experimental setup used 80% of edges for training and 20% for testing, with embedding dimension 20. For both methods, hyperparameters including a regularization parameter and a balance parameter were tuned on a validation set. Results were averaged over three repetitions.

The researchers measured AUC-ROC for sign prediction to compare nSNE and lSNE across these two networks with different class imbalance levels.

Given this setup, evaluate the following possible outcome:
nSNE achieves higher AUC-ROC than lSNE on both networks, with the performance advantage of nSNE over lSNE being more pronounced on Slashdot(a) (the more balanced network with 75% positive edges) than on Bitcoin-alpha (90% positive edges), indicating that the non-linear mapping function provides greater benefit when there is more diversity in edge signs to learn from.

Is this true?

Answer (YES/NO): NO